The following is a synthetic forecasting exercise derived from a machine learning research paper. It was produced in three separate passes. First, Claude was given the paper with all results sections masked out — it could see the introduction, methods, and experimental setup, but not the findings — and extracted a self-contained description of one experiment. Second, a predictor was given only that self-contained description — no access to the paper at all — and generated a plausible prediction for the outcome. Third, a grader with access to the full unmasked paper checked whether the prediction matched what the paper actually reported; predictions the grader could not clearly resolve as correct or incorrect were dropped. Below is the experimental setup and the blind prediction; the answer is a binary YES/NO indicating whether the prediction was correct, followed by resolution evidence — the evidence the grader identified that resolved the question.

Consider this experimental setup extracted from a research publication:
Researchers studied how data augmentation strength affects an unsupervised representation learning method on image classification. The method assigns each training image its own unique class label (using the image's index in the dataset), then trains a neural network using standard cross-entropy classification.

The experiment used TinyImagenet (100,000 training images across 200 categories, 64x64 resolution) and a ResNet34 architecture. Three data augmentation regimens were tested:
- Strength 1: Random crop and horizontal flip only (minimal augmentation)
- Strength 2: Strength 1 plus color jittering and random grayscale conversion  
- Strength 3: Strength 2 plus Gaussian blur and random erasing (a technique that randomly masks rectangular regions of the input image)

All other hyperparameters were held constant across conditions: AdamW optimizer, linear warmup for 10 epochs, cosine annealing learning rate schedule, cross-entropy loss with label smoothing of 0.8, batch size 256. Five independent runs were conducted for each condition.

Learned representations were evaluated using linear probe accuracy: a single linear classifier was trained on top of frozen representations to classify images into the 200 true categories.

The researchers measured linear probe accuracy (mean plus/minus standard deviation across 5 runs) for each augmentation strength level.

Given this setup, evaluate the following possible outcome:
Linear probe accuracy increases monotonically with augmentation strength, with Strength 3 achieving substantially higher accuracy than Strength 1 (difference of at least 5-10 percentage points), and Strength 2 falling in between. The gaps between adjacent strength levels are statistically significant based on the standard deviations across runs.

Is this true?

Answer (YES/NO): NO